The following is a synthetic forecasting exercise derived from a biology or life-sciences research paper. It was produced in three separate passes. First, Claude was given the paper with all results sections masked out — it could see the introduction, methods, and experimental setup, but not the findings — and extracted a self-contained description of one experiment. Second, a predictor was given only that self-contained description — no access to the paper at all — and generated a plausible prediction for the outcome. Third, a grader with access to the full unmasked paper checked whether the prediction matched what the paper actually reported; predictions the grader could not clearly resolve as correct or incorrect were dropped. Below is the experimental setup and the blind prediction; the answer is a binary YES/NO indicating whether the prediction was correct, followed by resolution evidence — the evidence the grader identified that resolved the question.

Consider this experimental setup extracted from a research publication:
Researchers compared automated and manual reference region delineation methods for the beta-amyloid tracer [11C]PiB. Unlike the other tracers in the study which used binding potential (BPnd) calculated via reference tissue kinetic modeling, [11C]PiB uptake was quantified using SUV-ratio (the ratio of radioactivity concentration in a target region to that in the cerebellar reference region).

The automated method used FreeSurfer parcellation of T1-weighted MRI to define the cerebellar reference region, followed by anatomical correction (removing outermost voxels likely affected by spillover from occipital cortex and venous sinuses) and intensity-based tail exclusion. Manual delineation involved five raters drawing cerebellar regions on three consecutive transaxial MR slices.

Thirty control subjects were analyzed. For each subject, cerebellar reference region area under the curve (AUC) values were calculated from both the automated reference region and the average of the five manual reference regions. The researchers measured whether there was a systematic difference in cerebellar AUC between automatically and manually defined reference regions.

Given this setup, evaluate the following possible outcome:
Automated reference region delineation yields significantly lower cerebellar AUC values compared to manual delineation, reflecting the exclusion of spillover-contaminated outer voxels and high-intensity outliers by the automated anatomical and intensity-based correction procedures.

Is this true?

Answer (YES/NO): YES